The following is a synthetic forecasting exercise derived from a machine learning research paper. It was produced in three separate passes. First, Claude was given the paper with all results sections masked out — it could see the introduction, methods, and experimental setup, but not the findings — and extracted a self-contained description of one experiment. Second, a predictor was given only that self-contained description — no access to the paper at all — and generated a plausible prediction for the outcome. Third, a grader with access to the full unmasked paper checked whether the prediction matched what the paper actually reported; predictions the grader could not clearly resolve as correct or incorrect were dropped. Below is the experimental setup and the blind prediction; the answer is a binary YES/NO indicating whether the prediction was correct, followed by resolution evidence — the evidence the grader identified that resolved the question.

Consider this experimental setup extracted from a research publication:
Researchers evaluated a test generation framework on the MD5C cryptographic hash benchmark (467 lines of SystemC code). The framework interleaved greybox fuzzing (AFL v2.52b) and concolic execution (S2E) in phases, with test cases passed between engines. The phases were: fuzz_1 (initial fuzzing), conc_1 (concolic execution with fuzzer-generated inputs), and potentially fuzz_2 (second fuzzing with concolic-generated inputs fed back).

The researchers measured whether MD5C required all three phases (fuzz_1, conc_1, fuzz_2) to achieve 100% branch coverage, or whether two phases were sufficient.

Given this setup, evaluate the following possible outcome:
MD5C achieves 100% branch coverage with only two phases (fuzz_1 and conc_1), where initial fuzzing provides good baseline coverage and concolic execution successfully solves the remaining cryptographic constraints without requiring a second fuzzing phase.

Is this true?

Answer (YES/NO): NO